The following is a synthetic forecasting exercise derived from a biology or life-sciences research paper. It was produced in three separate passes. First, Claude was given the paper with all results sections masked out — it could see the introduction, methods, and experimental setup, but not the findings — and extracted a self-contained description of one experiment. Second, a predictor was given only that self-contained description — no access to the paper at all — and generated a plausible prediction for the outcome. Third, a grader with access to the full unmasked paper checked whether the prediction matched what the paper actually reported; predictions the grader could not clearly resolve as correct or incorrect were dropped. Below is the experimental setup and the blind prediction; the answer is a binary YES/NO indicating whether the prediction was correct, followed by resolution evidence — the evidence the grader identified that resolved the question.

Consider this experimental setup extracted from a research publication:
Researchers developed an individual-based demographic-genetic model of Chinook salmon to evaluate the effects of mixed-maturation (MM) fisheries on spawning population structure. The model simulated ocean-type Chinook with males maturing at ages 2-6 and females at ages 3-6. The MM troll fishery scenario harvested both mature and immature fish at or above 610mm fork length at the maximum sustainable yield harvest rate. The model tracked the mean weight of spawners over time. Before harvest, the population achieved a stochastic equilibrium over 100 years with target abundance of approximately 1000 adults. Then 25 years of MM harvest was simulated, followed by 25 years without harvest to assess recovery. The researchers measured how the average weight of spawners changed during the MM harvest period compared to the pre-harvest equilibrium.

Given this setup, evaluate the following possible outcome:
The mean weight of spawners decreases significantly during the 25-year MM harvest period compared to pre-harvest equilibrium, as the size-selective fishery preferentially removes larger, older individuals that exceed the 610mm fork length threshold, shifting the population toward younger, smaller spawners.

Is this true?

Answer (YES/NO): YES